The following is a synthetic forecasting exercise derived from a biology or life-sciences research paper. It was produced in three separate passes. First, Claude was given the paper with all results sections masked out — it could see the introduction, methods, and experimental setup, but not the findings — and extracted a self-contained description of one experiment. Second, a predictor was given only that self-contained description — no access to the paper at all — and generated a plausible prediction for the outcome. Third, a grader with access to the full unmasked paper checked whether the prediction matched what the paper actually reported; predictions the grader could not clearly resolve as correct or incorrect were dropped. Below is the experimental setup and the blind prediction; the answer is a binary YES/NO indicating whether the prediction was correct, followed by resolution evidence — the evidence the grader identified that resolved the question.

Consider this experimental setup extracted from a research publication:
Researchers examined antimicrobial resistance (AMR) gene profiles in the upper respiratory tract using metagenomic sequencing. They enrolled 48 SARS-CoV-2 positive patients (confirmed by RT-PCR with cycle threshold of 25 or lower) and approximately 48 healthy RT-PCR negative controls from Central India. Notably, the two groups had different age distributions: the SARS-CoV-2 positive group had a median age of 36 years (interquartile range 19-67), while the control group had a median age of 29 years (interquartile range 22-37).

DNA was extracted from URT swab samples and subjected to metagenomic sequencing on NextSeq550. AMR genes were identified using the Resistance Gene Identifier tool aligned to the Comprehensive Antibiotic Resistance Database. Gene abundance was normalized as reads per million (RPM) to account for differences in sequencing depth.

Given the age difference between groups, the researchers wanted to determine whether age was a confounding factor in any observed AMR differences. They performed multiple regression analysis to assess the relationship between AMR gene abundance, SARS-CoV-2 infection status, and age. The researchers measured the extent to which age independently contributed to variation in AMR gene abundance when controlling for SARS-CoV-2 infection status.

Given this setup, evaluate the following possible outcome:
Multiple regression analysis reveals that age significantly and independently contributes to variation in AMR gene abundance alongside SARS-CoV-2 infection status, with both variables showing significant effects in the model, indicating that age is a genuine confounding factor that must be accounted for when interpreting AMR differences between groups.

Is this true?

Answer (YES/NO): YES